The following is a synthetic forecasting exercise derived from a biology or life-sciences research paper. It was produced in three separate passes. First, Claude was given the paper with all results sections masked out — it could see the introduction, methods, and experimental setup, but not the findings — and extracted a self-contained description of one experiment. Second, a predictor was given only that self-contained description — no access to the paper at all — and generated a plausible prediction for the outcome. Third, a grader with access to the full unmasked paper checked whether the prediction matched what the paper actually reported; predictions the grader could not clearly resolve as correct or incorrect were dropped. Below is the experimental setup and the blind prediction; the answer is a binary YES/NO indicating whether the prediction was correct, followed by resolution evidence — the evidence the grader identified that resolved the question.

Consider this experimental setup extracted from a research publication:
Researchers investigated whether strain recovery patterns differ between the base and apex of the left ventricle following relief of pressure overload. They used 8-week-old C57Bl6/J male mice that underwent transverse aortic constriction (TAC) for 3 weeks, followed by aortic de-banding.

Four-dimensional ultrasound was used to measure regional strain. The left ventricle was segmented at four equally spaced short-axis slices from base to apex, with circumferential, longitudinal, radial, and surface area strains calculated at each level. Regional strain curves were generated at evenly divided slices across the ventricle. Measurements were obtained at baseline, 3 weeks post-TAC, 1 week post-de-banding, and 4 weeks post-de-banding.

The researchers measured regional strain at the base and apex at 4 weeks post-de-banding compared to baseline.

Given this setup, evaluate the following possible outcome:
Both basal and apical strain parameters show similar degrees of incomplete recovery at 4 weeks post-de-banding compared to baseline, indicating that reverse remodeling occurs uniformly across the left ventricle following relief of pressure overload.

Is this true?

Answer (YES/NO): NO